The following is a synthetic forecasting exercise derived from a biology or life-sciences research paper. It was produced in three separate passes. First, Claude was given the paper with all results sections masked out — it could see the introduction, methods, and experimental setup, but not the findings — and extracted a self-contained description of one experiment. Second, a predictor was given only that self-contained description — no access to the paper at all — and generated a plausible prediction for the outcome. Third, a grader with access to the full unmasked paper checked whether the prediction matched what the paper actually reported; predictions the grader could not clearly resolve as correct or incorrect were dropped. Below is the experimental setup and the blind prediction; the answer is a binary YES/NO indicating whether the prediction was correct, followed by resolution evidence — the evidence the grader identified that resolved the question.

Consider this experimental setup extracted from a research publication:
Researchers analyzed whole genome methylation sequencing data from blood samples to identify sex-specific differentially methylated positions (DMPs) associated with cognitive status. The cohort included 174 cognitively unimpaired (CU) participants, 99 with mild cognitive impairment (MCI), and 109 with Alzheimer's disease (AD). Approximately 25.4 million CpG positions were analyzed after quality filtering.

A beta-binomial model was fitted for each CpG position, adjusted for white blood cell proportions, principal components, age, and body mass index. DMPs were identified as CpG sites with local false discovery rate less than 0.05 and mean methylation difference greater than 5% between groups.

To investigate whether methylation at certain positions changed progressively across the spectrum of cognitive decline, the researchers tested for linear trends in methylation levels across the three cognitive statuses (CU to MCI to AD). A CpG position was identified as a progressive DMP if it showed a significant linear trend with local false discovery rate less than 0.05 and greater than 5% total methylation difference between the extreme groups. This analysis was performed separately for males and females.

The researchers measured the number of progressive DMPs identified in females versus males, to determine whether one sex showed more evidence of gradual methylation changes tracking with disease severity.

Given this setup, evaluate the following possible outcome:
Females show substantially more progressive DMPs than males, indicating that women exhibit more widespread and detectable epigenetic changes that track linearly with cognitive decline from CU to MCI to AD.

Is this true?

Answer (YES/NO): NO